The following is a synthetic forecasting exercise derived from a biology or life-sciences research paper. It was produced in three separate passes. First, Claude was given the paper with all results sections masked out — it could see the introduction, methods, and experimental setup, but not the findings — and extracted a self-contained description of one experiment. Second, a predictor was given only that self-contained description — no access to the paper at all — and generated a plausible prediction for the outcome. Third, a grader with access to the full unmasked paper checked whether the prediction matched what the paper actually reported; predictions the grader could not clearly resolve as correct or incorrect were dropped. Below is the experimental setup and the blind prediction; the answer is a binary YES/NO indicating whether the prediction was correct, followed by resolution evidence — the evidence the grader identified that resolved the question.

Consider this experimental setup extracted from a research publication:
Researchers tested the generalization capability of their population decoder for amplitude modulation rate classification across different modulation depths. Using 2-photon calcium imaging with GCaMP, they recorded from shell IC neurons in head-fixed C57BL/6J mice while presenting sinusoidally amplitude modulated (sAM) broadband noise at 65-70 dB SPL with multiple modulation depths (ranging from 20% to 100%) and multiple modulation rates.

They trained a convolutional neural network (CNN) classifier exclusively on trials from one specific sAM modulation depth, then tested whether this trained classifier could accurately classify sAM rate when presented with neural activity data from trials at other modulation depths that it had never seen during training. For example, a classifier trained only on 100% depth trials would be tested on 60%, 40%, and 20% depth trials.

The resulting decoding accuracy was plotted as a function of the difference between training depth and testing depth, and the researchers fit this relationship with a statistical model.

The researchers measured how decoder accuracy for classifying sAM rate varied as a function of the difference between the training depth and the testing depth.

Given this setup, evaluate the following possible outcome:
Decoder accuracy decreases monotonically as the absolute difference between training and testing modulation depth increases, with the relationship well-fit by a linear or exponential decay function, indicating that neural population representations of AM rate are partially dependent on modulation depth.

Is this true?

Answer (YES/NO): NO